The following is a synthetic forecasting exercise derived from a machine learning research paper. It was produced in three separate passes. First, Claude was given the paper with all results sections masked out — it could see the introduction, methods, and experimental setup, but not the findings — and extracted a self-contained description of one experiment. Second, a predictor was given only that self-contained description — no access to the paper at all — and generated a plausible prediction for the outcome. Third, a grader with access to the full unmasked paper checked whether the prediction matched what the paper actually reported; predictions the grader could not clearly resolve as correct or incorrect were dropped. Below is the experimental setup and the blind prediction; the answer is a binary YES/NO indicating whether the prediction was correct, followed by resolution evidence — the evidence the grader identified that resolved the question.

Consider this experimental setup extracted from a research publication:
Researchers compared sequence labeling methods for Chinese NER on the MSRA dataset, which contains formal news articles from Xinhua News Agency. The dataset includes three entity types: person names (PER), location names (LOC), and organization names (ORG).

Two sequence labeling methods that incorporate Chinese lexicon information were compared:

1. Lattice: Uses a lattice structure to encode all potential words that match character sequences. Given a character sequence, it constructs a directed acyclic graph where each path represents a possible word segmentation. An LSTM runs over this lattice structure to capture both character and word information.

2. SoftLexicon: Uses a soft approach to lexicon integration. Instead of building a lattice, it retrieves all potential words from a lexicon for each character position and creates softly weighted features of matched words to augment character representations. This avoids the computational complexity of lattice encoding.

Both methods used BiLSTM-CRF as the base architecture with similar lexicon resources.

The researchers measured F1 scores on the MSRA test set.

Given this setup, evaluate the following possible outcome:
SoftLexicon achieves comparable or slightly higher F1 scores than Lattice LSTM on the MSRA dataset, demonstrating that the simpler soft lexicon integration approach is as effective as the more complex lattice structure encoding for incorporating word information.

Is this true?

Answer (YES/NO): NO